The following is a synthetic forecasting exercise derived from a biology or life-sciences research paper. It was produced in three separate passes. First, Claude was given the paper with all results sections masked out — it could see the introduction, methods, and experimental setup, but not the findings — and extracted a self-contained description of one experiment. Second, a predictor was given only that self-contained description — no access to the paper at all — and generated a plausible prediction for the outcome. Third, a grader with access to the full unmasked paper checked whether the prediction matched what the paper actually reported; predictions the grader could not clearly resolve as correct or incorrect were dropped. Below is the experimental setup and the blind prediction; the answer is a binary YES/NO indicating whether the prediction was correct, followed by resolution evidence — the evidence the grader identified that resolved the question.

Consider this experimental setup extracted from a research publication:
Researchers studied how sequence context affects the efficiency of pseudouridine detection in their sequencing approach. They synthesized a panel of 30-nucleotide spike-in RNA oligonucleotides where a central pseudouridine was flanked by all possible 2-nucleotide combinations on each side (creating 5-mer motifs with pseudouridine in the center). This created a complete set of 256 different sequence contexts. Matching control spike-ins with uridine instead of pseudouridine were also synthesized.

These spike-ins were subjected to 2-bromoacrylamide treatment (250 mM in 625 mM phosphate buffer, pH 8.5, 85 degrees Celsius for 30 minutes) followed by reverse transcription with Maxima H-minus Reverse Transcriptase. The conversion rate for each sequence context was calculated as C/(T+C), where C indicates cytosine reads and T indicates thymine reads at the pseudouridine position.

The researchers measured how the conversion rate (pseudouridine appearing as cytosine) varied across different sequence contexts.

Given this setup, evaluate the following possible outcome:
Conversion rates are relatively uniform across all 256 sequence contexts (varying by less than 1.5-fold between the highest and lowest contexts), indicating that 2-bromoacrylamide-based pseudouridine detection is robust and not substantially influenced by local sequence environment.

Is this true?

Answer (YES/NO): YES